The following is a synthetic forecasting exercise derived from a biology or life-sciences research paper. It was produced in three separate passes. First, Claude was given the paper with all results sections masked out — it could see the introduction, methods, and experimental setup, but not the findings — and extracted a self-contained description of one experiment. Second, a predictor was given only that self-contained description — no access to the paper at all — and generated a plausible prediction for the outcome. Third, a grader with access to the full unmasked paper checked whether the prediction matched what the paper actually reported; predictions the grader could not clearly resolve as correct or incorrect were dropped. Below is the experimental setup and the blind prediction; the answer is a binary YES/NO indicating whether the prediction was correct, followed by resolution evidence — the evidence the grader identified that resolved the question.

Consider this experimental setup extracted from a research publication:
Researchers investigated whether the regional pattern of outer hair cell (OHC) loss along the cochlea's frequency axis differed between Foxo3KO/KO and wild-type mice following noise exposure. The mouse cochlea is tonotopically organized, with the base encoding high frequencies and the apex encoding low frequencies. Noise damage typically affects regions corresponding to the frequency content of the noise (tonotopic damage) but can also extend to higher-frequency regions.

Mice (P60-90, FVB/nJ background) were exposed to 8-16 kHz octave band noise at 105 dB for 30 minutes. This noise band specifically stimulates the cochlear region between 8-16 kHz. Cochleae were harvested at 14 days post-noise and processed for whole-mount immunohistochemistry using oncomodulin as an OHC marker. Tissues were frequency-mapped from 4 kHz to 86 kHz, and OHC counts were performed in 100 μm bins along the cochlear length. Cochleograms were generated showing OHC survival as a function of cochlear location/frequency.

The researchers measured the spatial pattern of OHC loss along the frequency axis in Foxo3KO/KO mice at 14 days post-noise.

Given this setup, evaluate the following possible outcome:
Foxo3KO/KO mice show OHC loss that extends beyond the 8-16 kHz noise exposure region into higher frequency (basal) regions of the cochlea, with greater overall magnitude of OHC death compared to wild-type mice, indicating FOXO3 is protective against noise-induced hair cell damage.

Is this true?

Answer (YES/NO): YES